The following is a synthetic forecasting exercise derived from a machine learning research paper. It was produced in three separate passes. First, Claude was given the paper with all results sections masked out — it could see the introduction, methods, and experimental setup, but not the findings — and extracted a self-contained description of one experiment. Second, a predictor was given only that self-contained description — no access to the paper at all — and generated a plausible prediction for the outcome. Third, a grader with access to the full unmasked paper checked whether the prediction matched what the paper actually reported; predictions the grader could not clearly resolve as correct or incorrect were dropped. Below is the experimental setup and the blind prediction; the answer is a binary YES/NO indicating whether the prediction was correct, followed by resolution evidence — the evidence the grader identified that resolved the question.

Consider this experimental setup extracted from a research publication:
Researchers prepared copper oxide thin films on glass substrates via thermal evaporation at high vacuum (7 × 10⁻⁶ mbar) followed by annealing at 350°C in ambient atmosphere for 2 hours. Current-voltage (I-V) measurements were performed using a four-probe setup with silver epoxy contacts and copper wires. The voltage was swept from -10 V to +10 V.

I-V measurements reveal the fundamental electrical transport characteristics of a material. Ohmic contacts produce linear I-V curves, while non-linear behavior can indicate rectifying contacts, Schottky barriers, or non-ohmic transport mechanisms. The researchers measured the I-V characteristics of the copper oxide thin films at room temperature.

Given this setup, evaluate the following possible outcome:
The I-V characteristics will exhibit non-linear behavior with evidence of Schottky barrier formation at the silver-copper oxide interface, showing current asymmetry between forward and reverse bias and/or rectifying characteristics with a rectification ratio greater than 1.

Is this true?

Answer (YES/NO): NO